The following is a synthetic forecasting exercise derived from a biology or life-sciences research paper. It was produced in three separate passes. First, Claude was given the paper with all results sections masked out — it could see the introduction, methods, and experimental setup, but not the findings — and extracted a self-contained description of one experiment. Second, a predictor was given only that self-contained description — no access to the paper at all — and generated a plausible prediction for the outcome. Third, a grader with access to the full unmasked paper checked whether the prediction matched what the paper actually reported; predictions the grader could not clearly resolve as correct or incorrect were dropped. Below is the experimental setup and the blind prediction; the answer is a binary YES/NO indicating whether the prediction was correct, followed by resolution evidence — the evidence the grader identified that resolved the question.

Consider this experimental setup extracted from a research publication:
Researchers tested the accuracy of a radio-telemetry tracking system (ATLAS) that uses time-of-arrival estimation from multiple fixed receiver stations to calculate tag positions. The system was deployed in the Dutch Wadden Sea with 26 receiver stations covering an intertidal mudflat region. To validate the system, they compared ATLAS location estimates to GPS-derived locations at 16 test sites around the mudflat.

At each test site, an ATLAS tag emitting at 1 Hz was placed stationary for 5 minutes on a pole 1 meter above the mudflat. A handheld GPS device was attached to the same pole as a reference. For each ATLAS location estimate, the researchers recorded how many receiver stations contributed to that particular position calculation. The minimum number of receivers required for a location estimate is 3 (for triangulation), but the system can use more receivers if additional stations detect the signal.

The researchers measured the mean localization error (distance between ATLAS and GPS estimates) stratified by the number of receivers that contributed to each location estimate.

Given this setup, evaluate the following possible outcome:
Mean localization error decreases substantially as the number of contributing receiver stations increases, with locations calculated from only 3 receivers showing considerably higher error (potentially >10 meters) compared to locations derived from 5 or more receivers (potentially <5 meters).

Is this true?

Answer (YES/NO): NO